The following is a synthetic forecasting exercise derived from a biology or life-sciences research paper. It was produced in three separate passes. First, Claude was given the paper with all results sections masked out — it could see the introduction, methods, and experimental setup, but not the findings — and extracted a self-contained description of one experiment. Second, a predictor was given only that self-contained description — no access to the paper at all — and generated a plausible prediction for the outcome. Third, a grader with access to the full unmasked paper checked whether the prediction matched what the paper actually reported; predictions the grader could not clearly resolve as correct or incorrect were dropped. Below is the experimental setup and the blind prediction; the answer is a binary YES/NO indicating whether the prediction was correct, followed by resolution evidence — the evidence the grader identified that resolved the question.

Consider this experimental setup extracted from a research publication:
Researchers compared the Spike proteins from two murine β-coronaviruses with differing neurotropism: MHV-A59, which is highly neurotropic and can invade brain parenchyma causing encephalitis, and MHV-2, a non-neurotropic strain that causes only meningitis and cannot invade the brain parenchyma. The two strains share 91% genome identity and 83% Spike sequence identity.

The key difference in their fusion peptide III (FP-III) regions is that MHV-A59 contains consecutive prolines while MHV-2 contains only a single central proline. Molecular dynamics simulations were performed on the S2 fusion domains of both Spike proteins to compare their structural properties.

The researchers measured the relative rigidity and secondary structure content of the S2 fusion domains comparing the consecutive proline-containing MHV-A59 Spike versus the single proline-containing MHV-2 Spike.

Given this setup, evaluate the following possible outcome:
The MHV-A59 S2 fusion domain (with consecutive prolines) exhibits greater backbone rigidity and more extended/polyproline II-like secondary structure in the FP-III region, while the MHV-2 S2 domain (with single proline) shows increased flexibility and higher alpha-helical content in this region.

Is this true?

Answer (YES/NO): NO